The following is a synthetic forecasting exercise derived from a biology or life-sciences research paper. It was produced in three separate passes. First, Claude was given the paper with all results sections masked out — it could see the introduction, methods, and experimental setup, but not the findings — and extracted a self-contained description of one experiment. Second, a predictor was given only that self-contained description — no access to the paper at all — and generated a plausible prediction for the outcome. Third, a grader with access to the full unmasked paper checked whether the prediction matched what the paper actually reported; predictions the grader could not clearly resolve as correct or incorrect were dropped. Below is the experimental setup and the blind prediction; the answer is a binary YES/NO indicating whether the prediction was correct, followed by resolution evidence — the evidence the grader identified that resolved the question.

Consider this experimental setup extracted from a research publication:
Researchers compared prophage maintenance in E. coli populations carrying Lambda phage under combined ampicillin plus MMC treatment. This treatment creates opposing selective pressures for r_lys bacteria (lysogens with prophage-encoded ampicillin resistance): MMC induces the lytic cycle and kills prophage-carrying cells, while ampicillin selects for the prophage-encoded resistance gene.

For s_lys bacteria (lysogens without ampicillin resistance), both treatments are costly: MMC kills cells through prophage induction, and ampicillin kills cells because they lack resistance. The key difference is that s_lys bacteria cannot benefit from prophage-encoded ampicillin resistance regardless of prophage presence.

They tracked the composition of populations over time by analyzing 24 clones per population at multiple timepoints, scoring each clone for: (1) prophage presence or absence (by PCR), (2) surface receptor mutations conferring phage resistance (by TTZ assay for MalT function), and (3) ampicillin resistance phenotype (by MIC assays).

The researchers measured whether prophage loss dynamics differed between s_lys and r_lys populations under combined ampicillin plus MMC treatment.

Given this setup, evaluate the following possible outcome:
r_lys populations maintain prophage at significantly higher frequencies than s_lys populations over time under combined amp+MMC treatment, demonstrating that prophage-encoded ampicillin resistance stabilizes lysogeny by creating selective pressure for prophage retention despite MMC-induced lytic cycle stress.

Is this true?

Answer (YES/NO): NO